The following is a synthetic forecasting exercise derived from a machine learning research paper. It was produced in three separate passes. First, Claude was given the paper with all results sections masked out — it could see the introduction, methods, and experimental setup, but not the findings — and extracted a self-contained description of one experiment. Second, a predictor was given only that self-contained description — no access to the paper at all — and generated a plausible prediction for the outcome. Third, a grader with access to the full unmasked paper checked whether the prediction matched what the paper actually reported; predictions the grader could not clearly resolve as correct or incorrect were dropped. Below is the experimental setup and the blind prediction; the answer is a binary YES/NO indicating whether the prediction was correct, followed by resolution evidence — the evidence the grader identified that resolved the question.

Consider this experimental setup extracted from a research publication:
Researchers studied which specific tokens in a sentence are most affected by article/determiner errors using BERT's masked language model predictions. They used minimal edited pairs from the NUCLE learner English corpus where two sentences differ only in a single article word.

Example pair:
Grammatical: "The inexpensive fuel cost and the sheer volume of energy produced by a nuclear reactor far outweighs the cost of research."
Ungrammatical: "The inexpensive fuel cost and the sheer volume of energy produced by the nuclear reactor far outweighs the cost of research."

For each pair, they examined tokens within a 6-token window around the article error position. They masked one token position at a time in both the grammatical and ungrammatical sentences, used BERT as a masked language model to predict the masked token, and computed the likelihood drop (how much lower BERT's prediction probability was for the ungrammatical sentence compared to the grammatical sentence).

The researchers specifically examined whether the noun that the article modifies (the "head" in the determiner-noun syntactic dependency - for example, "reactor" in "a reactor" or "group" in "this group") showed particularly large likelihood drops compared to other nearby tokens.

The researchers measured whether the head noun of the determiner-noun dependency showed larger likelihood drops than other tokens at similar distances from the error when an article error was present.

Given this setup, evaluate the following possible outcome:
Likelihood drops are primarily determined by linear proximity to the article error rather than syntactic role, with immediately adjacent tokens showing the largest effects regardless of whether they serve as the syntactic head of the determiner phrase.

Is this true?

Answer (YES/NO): NO